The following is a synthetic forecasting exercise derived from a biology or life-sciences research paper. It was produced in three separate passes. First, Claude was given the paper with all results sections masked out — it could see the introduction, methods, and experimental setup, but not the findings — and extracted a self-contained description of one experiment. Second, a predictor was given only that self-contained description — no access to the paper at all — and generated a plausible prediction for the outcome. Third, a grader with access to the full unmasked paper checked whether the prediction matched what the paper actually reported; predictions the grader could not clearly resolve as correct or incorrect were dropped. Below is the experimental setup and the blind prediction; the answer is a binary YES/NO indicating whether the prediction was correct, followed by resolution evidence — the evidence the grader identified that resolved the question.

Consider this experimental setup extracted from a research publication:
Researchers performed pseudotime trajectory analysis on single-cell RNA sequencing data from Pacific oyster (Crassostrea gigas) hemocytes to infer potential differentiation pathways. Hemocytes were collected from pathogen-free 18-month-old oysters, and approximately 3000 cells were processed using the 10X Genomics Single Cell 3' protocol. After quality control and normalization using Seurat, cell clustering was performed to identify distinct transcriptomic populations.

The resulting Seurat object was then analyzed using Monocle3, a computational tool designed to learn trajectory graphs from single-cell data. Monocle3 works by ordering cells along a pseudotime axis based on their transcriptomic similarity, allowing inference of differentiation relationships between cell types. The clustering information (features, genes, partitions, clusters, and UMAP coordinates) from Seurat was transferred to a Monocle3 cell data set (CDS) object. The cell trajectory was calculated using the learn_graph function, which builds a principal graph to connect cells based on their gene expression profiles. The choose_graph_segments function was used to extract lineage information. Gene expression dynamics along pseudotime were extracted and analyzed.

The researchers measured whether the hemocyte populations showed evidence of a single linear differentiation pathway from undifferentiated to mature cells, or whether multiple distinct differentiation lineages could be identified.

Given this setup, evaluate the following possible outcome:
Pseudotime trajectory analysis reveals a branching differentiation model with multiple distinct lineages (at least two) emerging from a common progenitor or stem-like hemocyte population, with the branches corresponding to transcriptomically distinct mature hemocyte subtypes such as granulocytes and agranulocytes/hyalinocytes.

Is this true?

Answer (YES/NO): YES